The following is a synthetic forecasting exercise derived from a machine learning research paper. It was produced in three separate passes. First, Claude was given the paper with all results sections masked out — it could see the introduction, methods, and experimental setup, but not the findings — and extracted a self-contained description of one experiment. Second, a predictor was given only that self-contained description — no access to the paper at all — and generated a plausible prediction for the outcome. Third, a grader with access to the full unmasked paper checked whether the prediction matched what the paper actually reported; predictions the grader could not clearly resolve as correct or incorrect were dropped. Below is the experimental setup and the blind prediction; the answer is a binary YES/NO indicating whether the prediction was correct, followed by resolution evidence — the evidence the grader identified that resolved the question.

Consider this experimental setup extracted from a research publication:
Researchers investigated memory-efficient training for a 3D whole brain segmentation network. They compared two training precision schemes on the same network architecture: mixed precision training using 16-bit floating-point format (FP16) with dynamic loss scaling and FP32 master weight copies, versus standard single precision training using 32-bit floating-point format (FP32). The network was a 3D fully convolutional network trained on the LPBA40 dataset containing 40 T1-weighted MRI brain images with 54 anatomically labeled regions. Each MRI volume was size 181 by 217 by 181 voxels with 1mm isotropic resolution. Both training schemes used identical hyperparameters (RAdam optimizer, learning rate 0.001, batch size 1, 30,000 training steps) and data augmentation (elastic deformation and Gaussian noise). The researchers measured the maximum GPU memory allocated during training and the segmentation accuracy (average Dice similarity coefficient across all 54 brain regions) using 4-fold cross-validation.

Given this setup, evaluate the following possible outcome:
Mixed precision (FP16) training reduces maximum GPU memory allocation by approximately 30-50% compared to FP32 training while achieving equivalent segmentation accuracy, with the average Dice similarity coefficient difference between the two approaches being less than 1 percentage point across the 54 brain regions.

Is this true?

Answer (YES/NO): NO